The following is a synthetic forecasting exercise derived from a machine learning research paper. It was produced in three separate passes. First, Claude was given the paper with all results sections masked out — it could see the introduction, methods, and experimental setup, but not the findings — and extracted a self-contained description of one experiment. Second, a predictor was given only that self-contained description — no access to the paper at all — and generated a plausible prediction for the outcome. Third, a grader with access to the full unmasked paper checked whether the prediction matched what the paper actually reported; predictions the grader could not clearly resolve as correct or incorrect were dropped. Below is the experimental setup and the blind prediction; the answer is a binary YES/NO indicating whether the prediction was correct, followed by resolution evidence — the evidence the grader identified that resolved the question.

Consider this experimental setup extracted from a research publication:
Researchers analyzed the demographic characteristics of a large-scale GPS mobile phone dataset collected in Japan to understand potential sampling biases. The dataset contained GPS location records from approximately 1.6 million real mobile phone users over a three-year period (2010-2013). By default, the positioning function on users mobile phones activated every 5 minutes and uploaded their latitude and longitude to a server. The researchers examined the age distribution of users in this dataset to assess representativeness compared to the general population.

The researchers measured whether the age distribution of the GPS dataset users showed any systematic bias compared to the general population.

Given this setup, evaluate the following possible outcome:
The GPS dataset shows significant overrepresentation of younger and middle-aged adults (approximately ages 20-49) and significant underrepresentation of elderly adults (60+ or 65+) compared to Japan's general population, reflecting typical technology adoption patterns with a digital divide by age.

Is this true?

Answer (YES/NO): NO